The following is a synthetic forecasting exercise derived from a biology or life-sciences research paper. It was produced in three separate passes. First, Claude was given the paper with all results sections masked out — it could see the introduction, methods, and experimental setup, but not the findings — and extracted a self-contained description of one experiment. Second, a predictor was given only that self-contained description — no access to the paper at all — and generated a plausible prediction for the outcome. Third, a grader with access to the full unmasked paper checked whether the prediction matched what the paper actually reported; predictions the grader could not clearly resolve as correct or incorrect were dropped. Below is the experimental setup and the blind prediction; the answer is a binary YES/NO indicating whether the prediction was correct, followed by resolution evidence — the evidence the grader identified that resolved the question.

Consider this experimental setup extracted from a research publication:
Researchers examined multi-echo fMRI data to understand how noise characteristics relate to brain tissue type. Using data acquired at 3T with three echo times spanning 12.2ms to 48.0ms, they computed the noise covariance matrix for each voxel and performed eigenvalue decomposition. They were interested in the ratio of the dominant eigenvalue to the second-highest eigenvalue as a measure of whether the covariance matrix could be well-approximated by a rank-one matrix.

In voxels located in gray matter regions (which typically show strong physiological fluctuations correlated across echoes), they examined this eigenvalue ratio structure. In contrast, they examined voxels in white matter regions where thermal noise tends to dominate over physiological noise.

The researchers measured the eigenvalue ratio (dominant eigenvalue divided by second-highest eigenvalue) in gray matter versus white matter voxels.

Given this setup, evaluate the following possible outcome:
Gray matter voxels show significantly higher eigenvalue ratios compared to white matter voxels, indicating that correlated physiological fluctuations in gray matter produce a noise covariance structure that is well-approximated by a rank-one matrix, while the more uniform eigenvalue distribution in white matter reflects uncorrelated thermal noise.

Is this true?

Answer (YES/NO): YES